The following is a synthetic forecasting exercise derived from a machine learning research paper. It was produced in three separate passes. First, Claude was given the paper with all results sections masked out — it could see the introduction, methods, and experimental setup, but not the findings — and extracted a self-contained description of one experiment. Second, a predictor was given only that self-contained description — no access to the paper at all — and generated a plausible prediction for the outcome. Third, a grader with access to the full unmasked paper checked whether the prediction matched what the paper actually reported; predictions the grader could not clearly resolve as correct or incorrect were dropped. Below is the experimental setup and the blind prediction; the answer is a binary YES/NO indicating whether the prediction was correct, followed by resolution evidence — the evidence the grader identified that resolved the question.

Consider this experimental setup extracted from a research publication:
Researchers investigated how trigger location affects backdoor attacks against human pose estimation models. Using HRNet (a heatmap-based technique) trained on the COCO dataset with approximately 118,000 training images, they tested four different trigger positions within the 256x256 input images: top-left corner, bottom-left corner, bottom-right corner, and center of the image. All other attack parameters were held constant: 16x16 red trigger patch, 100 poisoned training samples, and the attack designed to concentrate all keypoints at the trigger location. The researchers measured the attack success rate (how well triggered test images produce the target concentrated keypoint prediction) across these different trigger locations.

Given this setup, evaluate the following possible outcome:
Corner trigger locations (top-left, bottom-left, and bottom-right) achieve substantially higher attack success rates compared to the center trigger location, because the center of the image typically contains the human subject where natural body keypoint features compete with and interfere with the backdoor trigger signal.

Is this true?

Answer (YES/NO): NO